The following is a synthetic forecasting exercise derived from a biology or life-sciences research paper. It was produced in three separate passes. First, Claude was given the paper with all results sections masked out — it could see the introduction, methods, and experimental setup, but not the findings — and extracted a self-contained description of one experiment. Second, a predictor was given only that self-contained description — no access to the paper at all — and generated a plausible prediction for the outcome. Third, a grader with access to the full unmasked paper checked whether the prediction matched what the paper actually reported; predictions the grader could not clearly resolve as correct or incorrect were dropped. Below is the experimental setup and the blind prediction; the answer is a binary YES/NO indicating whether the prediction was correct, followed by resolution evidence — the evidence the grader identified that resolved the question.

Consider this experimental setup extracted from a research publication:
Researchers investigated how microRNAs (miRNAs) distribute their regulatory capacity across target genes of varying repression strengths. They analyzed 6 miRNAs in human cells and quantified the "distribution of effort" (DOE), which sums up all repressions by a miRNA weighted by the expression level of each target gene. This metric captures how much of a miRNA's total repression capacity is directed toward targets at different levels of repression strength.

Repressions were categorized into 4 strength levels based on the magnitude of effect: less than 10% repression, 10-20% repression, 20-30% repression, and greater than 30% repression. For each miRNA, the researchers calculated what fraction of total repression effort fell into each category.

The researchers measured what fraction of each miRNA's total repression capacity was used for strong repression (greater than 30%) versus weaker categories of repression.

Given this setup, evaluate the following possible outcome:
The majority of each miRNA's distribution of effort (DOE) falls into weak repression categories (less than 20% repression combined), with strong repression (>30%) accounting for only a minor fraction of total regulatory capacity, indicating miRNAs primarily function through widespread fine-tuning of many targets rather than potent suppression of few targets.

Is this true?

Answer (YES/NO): YES